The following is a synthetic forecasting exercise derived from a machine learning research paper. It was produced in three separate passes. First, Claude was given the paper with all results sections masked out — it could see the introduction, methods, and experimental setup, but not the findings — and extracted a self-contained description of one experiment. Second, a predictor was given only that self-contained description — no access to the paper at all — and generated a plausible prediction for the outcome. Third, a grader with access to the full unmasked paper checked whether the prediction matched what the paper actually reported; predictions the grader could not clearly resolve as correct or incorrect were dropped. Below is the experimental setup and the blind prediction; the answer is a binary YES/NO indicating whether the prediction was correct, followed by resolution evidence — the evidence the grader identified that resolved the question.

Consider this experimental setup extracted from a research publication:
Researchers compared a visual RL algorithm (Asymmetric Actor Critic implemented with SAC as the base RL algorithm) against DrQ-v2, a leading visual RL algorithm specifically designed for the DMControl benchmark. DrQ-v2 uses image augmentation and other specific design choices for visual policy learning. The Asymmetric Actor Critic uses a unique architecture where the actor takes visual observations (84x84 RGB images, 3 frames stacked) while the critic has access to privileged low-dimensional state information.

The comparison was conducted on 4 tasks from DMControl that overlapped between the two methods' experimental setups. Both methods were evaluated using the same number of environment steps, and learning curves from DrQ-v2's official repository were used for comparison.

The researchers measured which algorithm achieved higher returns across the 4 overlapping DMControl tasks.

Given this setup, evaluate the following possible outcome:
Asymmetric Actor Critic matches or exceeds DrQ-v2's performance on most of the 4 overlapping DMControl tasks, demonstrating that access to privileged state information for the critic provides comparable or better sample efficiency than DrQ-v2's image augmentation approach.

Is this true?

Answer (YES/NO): YES